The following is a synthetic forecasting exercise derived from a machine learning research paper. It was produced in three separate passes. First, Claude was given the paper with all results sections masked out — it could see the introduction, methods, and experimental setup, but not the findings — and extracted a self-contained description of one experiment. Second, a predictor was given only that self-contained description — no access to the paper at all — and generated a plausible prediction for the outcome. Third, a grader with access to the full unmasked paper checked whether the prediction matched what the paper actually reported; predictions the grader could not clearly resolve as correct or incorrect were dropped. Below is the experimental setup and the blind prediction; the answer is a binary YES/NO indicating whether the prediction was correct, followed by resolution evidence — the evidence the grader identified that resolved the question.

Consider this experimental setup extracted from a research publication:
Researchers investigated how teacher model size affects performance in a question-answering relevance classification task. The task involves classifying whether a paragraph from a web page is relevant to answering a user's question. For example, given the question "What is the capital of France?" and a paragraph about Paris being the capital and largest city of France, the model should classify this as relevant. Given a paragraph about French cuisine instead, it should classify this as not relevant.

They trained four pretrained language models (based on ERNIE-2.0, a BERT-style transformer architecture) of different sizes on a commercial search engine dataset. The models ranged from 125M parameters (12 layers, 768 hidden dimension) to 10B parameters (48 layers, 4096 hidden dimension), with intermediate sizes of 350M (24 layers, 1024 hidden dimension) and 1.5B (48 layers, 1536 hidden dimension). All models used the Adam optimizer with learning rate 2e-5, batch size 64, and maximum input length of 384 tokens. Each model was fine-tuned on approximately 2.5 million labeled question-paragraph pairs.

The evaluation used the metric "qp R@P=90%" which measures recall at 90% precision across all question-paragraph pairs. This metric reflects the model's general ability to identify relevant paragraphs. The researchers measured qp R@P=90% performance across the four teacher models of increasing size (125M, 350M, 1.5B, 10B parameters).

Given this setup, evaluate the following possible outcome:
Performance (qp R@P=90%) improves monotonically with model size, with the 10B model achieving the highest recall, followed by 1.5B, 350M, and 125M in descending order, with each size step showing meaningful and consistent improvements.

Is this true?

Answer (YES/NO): NO